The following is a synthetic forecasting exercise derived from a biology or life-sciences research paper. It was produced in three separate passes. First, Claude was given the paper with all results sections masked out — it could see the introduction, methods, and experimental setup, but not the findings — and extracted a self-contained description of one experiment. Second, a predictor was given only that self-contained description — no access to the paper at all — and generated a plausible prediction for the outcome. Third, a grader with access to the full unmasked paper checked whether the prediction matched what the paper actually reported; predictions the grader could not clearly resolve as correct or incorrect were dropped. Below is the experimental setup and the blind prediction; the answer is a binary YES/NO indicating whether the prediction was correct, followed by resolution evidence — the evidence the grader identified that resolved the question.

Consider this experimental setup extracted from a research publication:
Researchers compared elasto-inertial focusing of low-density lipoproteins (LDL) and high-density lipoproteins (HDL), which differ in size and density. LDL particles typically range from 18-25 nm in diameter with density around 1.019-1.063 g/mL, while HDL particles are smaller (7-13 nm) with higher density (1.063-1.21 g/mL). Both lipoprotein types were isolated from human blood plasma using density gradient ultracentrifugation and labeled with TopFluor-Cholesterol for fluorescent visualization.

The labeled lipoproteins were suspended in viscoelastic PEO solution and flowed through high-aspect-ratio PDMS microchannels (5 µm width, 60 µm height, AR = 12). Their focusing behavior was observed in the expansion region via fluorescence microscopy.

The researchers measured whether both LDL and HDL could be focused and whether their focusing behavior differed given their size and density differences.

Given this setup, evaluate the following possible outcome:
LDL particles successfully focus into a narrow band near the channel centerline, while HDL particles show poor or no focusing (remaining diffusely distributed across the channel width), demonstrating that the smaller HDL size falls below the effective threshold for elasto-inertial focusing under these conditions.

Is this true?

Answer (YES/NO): NO